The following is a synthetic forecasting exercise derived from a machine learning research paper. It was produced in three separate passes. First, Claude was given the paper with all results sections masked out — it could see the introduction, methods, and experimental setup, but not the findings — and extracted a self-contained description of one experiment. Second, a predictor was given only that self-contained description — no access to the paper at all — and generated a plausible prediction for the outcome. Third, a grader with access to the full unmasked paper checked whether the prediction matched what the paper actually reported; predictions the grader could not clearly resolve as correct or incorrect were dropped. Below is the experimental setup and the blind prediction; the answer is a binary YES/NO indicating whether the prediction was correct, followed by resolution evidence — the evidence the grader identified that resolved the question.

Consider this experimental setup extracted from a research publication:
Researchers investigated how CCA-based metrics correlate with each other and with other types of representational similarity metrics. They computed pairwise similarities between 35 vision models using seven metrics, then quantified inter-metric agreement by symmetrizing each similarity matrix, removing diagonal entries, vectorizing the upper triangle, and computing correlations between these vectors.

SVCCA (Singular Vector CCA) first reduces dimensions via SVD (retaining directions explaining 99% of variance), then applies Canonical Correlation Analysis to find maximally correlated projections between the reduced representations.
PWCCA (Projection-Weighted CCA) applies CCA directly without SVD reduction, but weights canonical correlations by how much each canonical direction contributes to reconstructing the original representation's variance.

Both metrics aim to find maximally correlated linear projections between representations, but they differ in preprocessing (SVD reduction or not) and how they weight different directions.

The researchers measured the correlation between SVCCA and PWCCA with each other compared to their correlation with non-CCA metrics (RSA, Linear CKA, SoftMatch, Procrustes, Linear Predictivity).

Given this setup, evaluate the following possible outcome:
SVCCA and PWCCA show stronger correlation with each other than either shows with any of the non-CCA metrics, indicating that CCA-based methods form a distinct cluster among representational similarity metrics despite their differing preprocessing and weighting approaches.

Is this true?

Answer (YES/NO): YES